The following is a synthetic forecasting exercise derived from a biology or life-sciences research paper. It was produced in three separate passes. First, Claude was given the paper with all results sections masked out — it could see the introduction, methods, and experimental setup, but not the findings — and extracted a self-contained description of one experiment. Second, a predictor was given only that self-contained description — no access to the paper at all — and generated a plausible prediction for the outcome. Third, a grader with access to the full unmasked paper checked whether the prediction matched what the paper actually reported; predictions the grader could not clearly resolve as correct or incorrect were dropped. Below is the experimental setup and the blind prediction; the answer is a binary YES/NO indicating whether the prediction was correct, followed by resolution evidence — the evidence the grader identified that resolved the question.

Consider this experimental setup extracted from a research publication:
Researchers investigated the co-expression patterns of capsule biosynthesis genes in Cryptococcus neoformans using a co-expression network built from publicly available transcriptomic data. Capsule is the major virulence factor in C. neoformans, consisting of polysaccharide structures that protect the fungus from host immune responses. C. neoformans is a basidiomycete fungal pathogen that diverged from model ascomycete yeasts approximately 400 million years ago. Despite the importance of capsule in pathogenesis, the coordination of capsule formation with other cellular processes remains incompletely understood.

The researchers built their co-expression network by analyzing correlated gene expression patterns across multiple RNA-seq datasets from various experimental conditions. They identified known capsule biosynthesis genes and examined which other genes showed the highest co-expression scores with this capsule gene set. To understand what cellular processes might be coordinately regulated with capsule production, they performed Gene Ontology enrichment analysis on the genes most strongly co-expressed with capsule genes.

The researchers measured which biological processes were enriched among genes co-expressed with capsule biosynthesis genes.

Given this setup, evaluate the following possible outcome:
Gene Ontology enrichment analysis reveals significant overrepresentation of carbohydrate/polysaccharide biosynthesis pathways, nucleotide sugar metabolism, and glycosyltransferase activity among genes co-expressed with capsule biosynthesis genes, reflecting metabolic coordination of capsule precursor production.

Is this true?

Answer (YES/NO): NO